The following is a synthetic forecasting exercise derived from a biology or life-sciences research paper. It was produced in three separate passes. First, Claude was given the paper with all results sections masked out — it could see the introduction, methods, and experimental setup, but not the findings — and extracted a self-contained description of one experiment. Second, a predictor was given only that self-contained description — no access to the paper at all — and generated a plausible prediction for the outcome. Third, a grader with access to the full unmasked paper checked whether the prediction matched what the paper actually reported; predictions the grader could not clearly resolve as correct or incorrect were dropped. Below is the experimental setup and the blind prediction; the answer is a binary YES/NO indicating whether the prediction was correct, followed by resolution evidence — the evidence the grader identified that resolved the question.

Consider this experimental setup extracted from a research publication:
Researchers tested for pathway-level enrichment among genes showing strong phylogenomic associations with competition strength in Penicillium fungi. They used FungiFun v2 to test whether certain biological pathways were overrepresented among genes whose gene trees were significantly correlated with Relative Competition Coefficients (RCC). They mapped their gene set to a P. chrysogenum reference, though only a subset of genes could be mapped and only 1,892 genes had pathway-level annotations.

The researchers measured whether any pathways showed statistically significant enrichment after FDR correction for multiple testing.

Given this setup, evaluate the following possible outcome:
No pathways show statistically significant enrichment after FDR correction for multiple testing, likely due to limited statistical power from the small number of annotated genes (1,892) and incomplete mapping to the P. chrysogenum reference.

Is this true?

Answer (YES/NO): YES